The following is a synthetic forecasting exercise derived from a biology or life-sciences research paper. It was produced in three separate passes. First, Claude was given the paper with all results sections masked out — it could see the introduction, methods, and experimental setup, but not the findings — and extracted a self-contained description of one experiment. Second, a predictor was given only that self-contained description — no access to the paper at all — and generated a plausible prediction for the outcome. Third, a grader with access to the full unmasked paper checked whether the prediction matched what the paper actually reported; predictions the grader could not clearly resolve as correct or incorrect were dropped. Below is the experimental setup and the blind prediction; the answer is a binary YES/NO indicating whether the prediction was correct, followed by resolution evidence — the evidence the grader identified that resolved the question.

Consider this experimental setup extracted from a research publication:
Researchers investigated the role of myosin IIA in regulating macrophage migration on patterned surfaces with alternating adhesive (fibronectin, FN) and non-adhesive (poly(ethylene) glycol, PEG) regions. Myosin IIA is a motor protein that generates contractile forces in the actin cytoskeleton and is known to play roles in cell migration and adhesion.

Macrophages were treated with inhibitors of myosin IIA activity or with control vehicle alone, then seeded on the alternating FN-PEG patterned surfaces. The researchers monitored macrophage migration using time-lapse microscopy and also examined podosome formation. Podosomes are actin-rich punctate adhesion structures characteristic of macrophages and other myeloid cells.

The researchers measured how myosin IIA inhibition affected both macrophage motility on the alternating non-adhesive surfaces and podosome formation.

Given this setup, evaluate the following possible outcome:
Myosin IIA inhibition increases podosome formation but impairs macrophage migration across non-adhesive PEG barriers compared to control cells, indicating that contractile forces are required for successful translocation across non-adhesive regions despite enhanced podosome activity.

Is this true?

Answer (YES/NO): NO